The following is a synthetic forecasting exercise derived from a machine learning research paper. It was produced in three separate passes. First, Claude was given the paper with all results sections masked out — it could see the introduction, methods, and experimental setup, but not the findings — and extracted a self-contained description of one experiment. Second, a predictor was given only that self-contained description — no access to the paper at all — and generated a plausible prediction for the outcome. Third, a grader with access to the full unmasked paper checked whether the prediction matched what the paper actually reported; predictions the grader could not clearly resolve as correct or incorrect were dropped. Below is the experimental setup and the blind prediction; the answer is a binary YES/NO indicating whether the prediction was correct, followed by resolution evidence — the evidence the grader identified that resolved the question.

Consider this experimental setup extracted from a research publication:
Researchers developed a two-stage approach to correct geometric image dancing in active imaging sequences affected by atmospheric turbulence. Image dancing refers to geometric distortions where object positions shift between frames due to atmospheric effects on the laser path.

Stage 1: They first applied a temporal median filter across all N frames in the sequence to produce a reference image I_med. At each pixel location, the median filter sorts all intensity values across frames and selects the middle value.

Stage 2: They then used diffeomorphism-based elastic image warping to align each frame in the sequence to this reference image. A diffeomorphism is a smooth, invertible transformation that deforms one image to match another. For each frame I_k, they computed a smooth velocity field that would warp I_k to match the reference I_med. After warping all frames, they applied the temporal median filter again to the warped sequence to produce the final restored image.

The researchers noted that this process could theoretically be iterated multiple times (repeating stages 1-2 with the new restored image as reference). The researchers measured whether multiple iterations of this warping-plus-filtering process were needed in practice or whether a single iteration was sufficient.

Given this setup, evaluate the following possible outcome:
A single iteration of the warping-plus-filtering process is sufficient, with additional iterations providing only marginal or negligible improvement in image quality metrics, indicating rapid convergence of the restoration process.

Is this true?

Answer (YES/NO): YES